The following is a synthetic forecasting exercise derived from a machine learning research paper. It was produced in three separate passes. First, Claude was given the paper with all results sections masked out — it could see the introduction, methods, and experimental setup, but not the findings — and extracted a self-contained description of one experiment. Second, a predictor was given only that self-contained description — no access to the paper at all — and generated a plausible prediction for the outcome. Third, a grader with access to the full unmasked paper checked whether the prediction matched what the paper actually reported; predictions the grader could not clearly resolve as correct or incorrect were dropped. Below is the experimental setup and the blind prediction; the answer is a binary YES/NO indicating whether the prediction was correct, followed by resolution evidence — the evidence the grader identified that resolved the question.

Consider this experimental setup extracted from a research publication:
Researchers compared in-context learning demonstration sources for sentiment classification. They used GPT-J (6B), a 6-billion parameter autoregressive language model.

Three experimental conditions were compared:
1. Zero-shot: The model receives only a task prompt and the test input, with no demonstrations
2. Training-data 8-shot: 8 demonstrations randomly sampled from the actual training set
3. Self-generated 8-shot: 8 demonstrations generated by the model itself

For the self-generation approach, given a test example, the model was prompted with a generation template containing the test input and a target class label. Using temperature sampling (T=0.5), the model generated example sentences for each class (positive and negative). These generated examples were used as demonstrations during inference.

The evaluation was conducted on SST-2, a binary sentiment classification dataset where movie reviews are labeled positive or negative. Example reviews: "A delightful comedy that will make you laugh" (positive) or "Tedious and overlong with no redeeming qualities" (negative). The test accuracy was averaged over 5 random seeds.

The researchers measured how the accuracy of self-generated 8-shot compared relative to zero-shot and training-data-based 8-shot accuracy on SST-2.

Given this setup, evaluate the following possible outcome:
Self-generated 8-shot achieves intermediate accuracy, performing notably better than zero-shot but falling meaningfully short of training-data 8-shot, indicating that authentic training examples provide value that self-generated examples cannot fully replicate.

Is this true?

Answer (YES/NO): YES